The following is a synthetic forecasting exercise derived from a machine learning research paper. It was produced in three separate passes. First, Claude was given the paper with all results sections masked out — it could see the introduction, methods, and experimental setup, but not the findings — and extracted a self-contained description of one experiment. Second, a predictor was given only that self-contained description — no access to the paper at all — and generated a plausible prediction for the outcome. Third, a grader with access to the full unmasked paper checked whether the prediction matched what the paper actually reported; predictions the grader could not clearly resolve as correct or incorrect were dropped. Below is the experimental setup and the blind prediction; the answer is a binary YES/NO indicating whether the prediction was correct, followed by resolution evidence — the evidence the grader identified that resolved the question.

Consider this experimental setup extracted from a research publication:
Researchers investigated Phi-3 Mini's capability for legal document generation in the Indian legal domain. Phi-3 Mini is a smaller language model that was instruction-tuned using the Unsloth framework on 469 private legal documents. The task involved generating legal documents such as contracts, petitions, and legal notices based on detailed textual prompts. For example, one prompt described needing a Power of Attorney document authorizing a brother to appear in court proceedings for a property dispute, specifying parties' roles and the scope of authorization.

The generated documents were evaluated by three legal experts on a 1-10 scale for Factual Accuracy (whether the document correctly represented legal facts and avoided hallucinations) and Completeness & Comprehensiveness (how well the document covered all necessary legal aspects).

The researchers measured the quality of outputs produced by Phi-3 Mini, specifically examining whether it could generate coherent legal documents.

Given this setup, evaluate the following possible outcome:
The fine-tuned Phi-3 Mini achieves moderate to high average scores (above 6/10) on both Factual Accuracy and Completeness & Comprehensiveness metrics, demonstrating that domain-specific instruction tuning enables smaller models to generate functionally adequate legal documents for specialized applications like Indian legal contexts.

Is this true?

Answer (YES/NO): NO